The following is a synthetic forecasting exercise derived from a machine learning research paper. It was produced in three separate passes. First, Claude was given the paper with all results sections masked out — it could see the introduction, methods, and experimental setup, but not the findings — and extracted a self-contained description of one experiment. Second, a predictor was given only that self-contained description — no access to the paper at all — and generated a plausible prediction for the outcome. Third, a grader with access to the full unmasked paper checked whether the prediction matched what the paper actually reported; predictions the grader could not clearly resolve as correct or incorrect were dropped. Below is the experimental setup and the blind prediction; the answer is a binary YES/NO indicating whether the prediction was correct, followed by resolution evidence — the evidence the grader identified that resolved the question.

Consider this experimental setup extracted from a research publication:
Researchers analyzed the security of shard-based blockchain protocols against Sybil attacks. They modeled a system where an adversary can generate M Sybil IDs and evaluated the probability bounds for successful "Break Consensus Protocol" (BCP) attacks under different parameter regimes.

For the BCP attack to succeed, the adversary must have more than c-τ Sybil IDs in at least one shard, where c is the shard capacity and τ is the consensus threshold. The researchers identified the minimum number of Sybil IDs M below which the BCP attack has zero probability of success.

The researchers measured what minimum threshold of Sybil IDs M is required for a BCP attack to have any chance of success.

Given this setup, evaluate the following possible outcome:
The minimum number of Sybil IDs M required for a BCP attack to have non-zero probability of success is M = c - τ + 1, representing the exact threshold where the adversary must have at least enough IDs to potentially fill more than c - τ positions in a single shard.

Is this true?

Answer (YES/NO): YES